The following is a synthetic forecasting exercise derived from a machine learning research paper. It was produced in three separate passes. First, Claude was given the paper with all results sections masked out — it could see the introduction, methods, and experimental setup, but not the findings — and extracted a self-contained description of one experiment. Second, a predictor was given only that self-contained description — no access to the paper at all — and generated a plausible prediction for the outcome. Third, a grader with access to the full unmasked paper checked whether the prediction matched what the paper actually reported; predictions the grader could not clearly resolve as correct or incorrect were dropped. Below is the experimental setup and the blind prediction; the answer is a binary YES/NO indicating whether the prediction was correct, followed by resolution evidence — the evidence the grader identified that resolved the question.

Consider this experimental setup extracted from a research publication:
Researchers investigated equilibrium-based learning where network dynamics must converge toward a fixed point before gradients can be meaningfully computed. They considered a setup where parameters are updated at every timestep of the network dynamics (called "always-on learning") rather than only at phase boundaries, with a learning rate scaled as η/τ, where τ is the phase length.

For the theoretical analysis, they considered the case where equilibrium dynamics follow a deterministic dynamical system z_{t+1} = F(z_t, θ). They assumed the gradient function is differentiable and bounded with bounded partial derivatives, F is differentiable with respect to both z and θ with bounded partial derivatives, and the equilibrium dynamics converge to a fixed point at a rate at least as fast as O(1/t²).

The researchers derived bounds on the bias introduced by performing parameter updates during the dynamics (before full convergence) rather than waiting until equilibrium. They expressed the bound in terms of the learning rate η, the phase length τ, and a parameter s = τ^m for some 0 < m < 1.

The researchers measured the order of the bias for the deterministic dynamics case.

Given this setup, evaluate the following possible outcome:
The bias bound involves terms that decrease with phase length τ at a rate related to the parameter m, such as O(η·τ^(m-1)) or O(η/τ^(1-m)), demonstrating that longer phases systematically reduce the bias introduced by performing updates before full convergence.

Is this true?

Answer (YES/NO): YES